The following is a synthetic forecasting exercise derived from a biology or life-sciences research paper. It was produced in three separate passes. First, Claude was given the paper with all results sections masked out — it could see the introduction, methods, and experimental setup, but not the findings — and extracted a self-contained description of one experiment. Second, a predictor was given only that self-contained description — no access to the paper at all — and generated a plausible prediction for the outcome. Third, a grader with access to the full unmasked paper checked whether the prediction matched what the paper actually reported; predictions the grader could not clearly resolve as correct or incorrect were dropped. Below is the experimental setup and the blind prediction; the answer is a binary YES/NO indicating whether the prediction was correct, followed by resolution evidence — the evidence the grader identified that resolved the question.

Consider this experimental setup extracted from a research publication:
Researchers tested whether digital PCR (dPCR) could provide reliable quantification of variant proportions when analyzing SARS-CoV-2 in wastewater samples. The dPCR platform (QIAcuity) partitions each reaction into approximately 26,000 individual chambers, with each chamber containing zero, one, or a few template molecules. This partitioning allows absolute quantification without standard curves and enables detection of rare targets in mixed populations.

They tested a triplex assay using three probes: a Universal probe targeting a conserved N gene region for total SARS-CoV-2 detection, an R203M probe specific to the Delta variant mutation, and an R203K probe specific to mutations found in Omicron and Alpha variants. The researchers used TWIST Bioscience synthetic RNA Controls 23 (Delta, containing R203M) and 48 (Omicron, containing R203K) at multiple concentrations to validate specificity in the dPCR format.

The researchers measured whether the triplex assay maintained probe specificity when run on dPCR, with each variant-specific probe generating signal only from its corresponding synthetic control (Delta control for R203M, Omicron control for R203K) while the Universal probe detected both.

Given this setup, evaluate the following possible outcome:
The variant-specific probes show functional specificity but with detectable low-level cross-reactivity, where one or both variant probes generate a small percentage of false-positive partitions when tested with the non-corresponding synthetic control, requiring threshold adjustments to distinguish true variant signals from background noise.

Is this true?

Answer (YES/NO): NO